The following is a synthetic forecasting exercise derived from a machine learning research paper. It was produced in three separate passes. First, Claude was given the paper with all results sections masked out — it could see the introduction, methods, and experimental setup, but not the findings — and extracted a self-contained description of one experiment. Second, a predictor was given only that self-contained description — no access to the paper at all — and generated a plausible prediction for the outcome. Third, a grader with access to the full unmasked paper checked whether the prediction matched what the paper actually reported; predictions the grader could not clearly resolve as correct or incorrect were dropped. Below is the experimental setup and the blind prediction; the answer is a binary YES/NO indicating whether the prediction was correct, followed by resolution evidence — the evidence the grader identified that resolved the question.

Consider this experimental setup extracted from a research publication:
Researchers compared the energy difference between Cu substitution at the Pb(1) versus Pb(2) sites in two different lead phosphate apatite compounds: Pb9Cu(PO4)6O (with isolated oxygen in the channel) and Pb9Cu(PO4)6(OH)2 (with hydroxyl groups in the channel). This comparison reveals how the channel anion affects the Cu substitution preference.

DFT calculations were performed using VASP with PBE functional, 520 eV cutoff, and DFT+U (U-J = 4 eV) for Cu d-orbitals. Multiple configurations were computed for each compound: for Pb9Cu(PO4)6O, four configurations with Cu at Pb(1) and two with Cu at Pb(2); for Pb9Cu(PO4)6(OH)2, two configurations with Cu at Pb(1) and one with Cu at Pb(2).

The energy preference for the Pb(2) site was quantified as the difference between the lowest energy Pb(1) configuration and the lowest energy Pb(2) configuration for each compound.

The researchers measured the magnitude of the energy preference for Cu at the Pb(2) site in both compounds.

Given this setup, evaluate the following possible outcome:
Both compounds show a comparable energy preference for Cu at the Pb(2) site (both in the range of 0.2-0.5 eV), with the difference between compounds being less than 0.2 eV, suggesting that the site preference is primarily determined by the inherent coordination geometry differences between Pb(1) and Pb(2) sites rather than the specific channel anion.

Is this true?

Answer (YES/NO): NO